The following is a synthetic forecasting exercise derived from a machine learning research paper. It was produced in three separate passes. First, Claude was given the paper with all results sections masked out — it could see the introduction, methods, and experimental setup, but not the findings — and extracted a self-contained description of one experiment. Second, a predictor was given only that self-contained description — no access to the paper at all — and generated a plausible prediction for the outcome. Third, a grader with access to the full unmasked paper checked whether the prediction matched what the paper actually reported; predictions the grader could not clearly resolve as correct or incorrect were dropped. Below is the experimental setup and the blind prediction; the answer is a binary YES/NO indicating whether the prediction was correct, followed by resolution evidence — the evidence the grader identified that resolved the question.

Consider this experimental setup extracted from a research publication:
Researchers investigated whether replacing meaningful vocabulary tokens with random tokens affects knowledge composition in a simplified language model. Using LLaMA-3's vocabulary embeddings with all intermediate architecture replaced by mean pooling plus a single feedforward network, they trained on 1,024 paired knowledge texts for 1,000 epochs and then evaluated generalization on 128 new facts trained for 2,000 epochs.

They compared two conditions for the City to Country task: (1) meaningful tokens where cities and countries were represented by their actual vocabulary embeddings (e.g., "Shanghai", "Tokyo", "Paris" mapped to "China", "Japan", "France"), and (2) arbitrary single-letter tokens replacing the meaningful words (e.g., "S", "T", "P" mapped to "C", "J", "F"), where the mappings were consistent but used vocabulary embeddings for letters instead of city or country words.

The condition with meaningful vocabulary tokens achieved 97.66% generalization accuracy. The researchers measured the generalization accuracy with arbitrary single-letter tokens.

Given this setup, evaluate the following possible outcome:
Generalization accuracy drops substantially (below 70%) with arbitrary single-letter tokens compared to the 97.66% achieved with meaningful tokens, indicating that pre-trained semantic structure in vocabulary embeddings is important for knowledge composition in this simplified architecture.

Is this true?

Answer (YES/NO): YES